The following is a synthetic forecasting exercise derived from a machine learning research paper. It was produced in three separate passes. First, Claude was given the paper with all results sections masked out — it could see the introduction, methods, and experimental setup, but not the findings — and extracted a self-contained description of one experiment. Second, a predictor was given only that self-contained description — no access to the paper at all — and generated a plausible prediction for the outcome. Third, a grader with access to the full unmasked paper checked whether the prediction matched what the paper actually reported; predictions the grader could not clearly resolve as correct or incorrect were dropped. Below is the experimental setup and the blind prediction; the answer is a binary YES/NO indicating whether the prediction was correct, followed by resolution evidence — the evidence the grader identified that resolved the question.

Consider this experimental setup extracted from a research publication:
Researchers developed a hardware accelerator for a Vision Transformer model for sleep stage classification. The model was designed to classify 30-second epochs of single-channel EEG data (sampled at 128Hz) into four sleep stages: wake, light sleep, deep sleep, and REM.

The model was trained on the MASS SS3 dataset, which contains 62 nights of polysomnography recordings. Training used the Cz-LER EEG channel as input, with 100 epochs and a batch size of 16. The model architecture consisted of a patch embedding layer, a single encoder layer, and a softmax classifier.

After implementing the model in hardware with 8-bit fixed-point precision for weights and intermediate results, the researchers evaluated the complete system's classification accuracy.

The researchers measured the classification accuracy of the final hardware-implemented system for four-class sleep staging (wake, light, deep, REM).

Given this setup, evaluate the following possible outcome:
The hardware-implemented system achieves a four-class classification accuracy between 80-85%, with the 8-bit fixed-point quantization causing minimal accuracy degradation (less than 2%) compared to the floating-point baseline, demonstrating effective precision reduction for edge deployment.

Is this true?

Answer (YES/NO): YES